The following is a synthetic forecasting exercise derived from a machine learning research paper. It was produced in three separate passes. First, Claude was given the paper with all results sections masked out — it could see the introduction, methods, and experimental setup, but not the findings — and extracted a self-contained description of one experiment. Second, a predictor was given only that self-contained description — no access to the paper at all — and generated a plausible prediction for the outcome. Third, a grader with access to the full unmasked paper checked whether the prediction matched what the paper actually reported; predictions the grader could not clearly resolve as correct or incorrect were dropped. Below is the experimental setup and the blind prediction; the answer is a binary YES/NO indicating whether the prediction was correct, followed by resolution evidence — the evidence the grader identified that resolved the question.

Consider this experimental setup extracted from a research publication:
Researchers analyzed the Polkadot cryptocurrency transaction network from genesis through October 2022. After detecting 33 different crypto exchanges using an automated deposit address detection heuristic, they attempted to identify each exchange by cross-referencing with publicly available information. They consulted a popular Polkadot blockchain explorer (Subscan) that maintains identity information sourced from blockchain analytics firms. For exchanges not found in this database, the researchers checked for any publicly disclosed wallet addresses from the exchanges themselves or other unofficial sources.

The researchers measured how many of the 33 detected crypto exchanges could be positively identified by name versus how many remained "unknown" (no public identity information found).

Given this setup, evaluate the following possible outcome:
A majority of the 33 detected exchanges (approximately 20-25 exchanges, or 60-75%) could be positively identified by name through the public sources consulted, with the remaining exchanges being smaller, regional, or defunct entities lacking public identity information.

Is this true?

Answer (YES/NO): NO